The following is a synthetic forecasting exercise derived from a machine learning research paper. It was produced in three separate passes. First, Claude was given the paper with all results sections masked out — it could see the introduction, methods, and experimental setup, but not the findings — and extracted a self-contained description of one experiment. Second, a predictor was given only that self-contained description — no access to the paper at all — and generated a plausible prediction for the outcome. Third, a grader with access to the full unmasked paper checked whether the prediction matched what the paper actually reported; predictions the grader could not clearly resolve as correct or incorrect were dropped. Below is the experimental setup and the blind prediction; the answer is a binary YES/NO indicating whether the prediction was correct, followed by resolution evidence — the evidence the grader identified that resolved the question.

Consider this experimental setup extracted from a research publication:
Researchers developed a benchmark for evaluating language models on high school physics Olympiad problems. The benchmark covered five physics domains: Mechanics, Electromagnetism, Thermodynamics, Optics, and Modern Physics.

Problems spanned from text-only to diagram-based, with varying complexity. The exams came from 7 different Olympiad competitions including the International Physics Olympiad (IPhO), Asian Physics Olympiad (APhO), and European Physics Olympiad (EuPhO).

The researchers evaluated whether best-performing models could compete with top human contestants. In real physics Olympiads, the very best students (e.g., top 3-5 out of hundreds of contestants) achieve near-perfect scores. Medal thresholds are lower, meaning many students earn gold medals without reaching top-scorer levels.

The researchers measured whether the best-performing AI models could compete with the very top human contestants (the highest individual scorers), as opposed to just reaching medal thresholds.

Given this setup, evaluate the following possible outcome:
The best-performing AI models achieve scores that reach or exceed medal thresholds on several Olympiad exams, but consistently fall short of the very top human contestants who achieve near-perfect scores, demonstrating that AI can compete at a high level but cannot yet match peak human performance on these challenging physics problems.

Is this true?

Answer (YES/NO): YES